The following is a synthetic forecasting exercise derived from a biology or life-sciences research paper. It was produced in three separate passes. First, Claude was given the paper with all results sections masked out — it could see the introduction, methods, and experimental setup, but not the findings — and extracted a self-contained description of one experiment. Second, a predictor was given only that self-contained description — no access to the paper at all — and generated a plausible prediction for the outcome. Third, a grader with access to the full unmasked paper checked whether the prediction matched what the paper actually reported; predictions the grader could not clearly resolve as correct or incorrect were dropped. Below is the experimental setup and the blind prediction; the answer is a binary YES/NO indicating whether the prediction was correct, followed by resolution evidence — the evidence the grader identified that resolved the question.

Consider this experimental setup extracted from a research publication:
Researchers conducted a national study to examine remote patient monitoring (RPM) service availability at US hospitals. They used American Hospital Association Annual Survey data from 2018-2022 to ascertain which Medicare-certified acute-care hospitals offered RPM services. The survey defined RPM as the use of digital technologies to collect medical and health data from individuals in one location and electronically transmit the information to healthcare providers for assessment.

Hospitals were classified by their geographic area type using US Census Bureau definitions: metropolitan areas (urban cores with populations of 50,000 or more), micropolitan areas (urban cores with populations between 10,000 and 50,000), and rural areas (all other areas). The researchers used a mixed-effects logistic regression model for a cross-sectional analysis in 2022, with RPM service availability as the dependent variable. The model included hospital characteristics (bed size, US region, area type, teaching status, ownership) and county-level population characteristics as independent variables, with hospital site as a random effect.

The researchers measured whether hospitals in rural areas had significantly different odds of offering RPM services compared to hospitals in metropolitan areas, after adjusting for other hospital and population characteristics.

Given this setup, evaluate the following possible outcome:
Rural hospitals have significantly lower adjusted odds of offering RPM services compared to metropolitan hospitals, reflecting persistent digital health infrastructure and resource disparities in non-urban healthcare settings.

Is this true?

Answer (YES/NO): YES